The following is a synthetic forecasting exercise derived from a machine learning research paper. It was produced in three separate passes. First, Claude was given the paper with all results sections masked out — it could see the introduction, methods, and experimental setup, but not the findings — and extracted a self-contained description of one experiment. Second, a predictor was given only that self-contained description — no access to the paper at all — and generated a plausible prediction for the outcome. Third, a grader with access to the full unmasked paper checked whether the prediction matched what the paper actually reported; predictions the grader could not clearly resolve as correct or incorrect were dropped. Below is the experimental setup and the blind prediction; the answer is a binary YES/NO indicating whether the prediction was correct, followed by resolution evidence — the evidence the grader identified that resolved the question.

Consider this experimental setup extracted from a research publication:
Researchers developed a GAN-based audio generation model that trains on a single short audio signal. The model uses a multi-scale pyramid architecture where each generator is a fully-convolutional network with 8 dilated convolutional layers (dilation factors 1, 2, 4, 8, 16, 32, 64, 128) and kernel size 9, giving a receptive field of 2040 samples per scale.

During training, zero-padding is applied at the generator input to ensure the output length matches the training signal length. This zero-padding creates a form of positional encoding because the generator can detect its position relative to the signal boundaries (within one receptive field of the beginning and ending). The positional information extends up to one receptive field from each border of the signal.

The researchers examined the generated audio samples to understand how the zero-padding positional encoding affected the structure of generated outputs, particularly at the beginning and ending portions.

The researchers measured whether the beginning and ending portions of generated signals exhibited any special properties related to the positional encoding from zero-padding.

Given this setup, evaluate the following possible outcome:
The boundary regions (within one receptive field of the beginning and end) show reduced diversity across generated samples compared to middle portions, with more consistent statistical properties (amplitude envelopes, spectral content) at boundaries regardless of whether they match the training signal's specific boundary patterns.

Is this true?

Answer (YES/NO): NO